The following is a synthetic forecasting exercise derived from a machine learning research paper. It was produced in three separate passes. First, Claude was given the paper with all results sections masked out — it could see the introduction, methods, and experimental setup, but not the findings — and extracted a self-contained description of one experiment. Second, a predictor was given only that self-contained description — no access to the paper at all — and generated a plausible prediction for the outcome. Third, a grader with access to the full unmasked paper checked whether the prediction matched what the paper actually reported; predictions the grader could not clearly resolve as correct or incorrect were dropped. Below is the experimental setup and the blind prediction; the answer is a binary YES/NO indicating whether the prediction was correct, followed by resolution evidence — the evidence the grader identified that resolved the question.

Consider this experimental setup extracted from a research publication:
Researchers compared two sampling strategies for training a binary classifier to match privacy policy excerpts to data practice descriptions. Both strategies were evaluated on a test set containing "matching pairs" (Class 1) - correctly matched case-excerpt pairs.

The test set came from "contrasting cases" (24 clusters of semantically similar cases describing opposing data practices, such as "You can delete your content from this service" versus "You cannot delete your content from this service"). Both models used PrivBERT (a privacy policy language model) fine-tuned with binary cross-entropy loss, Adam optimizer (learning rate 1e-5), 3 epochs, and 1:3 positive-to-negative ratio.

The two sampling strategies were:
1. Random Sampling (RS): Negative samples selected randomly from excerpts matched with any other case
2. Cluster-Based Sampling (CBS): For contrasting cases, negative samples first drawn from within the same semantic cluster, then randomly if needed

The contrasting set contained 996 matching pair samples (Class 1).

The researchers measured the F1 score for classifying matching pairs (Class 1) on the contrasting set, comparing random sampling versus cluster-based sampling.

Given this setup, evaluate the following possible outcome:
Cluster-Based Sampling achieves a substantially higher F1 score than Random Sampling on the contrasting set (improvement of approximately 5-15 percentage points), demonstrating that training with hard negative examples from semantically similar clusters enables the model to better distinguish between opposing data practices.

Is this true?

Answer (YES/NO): YES